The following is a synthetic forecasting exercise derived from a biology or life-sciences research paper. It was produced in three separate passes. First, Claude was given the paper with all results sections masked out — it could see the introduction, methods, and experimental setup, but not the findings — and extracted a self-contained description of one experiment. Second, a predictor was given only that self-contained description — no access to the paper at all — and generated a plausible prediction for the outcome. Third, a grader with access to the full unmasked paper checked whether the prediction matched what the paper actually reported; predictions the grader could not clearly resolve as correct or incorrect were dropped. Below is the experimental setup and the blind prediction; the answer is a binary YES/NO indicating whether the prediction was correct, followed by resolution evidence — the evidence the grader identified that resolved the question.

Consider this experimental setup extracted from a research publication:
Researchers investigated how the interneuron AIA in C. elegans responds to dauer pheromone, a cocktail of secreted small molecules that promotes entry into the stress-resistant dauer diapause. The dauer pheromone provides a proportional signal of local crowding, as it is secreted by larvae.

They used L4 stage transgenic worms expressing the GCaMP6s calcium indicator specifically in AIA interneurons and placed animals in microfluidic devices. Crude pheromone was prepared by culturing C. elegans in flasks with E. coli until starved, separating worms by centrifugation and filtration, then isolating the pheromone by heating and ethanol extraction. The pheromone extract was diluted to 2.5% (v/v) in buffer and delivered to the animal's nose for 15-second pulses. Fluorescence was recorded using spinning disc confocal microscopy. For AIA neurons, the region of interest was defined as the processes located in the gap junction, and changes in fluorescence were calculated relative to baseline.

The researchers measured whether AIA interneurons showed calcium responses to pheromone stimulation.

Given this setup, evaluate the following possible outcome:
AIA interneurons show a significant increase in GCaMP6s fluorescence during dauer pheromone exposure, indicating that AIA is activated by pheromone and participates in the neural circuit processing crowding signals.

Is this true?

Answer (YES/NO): NO